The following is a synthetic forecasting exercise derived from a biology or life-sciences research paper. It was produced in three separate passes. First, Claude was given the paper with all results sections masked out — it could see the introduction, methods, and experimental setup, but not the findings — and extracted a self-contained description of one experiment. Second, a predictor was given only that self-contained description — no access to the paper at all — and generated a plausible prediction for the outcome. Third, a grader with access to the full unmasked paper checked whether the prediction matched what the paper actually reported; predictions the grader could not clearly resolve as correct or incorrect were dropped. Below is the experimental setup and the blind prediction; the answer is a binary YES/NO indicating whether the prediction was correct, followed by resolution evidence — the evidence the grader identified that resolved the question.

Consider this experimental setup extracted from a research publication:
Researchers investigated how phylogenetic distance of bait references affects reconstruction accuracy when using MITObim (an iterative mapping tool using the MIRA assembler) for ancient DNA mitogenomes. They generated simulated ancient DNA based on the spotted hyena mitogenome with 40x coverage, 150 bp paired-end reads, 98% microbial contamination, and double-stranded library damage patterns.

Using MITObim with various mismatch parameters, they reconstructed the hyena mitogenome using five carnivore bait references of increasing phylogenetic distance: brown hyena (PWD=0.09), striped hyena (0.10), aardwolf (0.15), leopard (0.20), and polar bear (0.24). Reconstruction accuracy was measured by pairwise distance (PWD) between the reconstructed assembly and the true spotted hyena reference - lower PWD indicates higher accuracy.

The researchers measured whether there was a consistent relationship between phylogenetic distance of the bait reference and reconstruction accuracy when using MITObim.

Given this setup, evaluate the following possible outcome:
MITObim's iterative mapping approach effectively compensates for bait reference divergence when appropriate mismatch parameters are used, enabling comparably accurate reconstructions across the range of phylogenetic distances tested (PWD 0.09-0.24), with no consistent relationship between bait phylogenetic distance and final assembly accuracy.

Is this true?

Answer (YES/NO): YES